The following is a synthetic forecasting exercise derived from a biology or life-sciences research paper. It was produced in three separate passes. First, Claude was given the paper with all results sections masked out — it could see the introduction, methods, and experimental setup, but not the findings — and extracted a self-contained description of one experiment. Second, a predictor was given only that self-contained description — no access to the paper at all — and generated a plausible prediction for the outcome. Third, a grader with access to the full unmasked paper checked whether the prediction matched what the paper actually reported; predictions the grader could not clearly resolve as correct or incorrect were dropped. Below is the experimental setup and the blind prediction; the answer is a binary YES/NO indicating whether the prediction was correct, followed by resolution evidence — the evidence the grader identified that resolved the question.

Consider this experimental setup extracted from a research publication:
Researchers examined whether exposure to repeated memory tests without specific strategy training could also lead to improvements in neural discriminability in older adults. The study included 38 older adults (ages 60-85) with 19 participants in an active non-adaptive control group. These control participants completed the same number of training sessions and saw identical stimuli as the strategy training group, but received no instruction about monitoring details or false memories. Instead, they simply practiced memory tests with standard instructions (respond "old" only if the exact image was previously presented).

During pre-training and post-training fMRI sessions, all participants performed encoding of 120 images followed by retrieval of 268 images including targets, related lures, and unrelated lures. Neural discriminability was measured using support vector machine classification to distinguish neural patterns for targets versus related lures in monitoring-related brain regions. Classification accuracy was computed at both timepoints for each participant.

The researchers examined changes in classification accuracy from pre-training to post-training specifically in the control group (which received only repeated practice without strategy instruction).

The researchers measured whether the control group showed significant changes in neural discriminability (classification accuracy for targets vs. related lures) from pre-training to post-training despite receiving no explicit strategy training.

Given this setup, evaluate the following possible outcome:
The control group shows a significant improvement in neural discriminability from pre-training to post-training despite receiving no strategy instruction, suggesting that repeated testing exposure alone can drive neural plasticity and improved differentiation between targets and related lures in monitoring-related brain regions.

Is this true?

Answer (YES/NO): YES